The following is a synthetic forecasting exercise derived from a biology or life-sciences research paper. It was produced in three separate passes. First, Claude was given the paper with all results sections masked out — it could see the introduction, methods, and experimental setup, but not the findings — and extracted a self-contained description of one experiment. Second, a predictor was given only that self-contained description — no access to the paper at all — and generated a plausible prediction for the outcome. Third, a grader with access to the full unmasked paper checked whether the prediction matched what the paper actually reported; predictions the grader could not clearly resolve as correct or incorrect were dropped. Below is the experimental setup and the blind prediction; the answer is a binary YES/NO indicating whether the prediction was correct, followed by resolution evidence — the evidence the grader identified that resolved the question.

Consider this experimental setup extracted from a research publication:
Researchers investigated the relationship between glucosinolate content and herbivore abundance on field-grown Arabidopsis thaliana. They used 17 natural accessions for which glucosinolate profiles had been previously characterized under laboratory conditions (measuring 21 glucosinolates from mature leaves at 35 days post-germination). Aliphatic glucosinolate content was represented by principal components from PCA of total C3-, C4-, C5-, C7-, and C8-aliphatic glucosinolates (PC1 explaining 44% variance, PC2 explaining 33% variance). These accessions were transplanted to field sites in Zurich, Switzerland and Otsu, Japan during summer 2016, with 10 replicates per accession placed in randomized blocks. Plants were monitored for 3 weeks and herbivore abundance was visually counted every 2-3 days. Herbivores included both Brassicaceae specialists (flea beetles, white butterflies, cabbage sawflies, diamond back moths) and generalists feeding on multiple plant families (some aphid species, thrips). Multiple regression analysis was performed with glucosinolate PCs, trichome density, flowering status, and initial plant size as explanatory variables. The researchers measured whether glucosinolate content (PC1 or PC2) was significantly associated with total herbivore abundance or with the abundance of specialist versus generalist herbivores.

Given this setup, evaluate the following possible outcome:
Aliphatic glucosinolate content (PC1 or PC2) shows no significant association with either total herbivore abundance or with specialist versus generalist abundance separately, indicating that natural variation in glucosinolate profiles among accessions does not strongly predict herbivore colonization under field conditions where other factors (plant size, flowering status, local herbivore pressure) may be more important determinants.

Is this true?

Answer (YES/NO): NO